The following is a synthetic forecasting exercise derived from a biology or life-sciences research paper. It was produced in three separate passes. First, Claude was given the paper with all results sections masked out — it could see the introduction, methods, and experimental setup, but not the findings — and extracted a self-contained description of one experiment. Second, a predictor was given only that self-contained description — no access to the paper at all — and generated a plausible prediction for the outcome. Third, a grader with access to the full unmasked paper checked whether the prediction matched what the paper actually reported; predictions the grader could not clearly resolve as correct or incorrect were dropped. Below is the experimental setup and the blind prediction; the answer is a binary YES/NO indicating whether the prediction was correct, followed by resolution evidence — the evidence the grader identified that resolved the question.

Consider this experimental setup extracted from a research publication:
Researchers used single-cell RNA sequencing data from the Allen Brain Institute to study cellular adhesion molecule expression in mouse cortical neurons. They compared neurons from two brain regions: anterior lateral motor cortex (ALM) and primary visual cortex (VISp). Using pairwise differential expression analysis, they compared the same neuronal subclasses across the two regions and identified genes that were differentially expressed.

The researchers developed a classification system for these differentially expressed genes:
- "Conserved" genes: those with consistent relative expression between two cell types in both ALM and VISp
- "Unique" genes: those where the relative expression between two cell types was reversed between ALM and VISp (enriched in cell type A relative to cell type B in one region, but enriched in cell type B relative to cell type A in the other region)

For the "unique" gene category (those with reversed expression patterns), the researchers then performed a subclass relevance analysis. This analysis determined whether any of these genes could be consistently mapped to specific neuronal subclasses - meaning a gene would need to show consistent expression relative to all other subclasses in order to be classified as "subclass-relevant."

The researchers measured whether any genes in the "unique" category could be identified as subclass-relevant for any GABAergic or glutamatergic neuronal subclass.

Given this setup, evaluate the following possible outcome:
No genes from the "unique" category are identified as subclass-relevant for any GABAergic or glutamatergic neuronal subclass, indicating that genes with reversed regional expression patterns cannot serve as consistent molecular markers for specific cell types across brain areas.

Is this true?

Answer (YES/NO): YES